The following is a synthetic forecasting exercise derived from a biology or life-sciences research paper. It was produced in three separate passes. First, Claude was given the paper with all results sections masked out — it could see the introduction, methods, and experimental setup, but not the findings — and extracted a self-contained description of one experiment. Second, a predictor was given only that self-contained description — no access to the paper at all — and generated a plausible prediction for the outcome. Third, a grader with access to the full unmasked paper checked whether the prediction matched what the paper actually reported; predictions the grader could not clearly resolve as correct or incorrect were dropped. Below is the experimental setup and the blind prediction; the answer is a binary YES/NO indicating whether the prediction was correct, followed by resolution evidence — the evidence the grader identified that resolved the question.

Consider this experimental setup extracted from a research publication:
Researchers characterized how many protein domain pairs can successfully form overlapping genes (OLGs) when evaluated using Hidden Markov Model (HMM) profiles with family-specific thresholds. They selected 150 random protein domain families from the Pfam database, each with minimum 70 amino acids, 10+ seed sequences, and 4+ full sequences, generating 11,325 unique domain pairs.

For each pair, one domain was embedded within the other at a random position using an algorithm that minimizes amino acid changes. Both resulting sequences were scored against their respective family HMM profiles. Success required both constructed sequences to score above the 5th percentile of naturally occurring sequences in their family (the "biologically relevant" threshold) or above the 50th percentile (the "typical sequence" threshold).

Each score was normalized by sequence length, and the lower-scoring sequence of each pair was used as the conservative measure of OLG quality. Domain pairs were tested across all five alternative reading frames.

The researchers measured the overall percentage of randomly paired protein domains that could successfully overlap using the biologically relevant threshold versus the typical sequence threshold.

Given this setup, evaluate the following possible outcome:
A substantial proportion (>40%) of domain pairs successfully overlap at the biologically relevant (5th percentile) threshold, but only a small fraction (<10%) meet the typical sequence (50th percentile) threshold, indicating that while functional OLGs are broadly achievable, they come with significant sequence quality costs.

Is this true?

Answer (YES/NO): YES